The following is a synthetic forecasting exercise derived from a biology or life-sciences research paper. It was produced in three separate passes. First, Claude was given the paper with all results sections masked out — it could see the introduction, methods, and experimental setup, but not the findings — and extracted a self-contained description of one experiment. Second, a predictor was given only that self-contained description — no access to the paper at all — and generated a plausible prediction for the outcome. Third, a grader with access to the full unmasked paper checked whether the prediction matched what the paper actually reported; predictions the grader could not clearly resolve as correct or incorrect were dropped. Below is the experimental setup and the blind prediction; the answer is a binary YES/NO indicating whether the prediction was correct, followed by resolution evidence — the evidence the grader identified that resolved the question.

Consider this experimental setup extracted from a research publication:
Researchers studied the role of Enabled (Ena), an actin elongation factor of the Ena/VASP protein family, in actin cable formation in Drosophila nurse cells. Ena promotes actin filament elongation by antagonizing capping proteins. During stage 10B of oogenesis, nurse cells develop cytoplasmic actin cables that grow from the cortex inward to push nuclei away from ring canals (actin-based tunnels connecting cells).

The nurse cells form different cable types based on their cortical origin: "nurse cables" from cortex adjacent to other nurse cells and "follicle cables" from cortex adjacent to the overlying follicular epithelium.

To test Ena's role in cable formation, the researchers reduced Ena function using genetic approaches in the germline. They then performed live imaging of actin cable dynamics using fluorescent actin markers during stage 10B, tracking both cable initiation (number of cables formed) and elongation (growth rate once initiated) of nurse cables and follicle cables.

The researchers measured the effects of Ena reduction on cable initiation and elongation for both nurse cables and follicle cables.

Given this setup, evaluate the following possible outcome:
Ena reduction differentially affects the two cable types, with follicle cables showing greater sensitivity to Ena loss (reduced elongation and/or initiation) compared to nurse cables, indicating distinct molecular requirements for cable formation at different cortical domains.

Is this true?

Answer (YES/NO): NO